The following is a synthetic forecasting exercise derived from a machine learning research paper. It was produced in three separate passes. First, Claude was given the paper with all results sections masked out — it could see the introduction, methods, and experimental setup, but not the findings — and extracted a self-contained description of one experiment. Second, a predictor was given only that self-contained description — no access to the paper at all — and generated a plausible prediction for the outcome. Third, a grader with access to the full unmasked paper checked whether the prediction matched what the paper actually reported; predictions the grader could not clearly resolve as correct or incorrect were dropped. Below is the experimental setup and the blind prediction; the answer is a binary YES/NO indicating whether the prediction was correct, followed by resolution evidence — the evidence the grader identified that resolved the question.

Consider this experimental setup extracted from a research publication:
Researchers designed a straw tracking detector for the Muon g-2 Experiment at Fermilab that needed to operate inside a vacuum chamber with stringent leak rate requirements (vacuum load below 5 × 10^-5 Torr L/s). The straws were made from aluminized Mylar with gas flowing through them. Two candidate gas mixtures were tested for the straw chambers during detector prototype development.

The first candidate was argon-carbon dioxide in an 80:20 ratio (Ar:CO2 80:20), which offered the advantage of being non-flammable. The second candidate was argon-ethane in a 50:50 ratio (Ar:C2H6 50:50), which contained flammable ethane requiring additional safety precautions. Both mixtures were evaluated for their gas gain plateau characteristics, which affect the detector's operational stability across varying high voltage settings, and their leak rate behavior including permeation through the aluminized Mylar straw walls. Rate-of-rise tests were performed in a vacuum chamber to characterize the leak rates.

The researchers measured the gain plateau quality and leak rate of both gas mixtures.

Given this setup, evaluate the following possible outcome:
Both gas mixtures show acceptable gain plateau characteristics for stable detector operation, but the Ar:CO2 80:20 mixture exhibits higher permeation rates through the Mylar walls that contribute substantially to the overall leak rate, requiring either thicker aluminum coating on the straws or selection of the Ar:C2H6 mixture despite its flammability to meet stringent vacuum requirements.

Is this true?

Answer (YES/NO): NO